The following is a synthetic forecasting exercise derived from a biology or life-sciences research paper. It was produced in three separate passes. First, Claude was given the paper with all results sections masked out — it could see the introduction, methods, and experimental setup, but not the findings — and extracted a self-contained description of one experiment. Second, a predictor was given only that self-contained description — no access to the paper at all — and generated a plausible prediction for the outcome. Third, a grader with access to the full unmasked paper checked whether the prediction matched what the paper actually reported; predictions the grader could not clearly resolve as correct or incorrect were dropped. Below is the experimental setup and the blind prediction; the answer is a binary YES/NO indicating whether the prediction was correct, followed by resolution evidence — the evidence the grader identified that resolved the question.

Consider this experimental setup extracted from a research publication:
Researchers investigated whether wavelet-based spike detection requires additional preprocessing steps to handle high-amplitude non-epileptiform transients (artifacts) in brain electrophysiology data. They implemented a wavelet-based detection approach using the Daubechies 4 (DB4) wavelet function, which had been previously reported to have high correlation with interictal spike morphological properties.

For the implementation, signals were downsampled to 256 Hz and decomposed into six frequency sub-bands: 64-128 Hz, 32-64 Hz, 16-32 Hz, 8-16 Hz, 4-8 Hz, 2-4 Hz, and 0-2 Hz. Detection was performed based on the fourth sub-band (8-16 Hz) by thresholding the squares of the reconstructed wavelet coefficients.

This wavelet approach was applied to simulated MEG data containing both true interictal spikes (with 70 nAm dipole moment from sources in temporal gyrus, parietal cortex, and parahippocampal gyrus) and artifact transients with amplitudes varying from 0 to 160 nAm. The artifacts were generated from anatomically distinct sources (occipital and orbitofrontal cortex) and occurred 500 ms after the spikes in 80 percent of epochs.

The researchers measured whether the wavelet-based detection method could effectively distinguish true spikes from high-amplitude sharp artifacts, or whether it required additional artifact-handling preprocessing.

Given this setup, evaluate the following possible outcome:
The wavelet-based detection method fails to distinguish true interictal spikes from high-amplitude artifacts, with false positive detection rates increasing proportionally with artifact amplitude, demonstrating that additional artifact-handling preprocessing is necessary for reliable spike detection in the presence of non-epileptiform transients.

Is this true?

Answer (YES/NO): YES